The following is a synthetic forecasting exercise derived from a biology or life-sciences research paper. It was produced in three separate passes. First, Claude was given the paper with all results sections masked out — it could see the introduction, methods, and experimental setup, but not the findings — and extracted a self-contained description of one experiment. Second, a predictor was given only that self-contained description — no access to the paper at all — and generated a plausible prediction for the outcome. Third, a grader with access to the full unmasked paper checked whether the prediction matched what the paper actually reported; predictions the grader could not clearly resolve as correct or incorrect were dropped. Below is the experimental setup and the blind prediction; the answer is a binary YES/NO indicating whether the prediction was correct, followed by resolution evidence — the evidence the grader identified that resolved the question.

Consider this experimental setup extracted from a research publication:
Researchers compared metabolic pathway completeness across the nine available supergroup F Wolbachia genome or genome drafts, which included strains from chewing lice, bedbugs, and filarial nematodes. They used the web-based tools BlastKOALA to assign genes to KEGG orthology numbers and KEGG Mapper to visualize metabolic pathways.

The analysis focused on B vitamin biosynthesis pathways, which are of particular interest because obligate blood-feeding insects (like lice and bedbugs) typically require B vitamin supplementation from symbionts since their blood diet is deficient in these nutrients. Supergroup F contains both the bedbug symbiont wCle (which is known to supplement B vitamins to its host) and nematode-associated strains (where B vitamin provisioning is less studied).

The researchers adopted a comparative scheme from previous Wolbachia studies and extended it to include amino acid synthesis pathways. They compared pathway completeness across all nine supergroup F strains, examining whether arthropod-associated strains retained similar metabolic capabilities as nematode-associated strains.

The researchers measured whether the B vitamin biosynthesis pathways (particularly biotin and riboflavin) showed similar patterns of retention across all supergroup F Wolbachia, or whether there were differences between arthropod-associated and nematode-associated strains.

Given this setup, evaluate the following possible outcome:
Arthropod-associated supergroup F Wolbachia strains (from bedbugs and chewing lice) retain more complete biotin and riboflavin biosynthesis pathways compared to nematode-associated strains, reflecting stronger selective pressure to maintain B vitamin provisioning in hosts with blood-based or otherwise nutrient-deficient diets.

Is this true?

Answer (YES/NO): NO